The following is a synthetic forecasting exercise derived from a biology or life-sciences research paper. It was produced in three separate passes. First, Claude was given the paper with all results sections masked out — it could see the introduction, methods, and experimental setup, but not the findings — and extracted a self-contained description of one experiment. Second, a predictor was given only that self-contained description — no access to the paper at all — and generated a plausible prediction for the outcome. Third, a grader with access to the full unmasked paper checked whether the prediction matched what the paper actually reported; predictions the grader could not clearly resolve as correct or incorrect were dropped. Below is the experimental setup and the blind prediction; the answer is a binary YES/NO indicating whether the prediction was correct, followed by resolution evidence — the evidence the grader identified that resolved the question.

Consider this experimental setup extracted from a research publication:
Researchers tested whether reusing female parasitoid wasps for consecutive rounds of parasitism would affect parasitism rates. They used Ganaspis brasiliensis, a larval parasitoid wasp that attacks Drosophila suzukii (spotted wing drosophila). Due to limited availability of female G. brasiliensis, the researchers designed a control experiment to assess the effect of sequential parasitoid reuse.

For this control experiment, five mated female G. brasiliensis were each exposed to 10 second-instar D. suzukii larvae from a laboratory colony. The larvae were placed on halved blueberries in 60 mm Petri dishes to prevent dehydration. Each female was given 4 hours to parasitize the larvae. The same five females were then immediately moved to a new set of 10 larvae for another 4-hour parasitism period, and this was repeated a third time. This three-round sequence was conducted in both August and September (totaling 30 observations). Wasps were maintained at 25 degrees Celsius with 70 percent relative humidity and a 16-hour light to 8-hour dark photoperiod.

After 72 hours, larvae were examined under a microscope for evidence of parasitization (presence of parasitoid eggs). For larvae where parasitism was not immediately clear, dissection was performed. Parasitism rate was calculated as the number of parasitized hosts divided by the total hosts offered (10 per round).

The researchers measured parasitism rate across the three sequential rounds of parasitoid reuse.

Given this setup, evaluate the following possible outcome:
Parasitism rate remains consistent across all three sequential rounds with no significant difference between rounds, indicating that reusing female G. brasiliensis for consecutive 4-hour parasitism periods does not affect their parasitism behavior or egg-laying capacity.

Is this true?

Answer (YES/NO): NO